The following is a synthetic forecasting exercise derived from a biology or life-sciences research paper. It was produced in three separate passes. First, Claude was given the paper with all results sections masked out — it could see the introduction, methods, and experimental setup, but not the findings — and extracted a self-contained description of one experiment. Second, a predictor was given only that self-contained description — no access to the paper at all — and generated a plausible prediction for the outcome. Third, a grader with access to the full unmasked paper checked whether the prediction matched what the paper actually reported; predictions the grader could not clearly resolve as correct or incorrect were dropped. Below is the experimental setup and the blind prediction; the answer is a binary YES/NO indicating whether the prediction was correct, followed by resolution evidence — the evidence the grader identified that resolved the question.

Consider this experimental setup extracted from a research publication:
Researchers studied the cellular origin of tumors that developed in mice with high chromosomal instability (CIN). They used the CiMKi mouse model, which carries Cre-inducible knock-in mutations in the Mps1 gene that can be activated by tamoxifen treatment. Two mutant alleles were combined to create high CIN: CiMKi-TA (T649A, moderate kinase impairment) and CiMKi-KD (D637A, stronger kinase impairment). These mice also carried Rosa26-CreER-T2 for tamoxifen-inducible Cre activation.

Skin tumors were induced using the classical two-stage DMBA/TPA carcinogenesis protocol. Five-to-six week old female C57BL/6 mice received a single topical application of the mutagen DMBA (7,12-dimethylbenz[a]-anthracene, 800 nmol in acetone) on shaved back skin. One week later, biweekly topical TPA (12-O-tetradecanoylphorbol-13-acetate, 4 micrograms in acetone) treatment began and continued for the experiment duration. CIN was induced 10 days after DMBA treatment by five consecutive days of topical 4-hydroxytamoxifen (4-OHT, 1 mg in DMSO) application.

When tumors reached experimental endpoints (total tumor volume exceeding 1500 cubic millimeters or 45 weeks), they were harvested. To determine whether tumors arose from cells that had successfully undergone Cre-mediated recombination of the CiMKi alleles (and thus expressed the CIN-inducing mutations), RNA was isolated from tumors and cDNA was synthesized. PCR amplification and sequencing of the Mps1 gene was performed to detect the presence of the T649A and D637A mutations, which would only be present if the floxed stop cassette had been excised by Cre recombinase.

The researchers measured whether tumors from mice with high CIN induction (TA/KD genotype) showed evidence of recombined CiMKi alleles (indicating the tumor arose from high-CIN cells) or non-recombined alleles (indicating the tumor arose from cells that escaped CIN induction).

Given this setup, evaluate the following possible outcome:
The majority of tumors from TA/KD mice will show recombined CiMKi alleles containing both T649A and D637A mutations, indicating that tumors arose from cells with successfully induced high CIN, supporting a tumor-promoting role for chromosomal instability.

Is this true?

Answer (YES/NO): NO